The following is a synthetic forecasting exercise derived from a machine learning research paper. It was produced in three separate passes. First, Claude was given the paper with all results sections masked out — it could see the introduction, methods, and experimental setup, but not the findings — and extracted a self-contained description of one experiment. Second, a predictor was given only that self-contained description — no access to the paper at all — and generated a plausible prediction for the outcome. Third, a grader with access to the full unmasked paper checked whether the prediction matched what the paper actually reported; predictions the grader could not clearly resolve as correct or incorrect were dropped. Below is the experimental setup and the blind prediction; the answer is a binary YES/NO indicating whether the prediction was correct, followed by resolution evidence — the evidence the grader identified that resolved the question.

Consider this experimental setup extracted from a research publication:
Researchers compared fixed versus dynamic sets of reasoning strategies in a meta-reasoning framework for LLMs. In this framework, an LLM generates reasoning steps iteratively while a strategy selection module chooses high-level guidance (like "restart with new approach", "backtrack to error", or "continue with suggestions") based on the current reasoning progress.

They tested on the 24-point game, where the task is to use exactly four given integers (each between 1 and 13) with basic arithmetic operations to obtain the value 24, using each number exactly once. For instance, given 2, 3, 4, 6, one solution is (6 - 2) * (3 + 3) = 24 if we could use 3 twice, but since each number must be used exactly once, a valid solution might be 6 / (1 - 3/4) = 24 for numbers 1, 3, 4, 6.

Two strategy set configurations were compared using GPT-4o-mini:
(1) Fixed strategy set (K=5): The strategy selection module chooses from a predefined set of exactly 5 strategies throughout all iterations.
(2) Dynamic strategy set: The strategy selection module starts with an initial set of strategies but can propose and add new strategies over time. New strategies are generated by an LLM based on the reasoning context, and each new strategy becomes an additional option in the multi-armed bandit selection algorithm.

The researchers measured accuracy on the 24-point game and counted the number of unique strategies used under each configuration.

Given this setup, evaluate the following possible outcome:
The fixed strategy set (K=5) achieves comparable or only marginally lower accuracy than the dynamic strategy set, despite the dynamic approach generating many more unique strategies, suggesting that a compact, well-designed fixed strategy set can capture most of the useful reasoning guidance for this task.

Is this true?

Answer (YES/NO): NO